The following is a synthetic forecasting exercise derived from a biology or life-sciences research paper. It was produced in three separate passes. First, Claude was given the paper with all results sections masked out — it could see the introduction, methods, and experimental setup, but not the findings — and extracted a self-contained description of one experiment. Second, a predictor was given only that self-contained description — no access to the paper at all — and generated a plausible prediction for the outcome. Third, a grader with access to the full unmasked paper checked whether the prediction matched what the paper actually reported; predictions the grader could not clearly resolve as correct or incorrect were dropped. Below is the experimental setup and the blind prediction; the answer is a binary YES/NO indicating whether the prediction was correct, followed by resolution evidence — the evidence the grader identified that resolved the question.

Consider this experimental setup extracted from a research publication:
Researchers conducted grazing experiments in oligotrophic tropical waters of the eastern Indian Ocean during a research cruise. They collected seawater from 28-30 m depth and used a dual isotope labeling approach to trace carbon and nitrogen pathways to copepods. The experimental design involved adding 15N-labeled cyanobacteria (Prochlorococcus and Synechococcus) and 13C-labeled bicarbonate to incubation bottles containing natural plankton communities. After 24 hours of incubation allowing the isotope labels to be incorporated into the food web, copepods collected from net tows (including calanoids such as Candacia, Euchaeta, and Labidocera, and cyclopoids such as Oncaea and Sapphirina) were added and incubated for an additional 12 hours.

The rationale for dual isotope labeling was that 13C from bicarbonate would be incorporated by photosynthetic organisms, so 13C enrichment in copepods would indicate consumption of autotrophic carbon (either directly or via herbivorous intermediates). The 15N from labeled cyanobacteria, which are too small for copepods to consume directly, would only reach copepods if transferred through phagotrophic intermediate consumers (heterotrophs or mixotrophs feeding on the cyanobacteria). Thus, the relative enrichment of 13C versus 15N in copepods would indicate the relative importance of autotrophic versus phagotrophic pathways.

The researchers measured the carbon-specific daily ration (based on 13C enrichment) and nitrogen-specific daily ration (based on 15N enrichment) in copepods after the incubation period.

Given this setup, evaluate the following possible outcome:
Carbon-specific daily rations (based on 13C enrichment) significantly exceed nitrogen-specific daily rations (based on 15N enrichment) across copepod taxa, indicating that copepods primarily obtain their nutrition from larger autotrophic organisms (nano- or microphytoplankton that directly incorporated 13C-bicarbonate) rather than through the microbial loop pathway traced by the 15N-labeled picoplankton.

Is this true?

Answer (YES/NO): NO